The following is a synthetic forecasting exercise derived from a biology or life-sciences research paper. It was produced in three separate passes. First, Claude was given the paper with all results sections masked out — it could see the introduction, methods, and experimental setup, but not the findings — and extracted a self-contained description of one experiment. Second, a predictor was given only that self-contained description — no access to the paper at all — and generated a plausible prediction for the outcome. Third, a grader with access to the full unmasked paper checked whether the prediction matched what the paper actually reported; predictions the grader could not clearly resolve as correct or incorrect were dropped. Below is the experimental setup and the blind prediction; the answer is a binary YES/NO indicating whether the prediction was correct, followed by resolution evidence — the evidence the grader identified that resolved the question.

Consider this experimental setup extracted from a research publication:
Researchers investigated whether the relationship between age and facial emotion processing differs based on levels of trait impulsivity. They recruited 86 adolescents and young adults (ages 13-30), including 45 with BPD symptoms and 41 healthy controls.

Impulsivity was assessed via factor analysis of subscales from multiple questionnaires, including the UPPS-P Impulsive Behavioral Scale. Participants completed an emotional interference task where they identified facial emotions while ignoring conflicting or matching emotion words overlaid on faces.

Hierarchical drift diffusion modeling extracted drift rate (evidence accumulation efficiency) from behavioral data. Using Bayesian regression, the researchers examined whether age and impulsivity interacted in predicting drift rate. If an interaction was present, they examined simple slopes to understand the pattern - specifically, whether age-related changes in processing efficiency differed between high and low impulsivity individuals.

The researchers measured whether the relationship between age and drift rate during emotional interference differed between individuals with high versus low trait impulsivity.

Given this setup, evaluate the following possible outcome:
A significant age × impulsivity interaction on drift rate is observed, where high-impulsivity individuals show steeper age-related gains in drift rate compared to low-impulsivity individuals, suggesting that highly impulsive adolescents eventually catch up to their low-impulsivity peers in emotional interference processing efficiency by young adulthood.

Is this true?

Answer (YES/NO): NO